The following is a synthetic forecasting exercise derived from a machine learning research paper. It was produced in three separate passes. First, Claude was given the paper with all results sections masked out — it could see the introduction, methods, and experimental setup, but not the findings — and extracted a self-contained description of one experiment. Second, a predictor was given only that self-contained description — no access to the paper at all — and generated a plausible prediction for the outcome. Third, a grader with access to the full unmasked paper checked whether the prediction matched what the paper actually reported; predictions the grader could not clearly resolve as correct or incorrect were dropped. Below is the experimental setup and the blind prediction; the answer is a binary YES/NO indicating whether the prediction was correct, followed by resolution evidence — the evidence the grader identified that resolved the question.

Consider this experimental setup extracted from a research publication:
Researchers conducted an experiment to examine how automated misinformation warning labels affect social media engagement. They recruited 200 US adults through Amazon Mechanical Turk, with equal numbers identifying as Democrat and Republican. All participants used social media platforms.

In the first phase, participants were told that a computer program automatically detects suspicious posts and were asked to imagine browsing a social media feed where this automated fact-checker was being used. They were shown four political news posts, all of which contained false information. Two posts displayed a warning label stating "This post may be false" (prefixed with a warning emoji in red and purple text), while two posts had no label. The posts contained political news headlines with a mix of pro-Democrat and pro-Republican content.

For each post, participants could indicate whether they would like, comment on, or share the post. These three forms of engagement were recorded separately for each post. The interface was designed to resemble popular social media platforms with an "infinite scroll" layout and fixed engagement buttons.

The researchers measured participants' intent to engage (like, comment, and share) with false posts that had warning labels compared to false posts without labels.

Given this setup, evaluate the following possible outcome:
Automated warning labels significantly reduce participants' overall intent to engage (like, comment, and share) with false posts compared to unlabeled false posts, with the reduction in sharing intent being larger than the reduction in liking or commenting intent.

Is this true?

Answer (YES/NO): NO